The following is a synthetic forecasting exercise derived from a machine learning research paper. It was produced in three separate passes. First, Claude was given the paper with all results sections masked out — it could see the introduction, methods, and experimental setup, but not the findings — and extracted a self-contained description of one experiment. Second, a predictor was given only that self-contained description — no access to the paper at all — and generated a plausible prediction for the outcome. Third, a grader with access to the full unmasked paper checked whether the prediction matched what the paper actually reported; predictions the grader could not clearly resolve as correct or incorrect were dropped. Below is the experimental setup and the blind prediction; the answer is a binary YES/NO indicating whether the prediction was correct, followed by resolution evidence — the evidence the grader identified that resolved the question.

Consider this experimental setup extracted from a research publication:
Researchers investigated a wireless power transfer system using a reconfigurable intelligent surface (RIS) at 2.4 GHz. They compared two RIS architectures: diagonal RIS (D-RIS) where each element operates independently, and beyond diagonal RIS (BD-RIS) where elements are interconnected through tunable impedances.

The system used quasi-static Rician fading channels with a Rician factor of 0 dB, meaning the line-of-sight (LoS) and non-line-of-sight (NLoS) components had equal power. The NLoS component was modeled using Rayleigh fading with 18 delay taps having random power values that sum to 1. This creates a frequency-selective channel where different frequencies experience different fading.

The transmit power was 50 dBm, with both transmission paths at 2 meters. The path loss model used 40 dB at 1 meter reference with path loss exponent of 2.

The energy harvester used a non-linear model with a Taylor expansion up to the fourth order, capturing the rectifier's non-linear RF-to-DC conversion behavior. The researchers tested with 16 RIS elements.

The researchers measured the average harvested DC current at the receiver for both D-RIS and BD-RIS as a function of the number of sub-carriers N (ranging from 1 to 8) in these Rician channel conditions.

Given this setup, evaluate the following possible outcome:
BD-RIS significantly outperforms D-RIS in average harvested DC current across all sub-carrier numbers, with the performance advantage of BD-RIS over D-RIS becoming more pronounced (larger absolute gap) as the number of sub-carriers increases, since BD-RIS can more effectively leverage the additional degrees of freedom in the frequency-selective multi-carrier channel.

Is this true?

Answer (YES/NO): YES